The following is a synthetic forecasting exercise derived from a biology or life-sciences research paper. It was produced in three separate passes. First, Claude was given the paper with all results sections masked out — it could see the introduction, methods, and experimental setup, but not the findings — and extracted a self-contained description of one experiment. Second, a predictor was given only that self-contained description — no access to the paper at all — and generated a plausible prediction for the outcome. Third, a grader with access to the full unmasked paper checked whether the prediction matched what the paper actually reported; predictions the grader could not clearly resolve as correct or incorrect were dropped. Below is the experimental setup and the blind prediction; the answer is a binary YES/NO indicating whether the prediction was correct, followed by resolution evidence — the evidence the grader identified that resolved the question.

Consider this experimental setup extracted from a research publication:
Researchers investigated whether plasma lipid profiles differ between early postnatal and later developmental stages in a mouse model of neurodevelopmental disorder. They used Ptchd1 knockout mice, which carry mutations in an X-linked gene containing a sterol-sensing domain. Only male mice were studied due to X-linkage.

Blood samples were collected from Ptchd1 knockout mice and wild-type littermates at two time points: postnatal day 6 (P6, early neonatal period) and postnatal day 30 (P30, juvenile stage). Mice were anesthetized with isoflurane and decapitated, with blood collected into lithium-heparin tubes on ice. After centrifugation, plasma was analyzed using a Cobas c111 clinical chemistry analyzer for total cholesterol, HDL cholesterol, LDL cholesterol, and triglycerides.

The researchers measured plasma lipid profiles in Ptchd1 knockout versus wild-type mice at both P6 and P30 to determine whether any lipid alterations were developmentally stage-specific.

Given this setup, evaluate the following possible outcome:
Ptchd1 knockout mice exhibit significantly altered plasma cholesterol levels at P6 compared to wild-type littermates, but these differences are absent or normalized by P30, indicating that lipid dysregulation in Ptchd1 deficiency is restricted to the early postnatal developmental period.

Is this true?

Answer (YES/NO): NO